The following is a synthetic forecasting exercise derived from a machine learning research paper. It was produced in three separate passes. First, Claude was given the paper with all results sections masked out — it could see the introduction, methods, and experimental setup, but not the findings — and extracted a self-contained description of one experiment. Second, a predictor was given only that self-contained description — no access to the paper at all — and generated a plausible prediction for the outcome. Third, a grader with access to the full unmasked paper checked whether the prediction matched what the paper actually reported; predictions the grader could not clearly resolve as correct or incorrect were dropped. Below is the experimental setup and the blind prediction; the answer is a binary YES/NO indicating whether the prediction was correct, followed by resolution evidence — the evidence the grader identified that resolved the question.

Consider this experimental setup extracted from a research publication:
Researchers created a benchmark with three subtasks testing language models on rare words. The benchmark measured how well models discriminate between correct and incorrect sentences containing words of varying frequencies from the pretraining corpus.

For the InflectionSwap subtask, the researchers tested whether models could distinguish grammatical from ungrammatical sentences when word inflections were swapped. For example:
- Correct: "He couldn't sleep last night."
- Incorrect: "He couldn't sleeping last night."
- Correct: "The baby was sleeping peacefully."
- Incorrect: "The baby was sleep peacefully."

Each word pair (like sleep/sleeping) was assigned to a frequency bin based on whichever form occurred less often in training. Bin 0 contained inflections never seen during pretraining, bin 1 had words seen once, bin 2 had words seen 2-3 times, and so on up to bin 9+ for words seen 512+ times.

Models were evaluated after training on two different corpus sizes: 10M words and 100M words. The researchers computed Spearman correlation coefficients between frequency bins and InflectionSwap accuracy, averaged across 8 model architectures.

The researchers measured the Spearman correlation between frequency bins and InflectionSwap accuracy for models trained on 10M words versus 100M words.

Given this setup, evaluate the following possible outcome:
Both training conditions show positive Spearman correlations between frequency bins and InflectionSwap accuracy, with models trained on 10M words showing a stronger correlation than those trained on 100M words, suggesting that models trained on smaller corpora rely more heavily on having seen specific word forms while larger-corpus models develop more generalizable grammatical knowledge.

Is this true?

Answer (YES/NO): YES